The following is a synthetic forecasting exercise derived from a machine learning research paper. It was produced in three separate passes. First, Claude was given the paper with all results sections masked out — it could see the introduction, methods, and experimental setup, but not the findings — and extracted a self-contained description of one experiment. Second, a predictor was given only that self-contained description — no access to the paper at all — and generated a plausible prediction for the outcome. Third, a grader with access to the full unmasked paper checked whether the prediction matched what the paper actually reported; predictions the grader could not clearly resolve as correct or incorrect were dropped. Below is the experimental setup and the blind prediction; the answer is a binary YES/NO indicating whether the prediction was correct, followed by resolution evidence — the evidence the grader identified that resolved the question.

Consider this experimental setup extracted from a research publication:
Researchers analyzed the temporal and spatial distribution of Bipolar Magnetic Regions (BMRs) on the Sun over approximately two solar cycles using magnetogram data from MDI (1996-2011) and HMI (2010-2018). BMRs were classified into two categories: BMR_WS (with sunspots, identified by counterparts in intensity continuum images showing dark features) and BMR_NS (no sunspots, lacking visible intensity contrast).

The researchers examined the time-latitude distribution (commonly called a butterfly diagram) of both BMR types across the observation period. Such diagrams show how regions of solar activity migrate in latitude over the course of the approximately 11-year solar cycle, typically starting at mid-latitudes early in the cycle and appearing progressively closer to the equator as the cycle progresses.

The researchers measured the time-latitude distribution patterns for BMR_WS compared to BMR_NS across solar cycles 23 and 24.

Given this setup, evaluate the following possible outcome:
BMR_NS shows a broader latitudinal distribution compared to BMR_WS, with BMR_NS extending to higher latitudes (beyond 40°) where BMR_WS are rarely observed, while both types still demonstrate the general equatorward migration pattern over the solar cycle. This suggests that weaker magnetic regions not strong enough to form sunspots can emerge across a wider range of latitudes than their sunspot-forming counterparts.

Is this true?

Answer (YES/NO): NO